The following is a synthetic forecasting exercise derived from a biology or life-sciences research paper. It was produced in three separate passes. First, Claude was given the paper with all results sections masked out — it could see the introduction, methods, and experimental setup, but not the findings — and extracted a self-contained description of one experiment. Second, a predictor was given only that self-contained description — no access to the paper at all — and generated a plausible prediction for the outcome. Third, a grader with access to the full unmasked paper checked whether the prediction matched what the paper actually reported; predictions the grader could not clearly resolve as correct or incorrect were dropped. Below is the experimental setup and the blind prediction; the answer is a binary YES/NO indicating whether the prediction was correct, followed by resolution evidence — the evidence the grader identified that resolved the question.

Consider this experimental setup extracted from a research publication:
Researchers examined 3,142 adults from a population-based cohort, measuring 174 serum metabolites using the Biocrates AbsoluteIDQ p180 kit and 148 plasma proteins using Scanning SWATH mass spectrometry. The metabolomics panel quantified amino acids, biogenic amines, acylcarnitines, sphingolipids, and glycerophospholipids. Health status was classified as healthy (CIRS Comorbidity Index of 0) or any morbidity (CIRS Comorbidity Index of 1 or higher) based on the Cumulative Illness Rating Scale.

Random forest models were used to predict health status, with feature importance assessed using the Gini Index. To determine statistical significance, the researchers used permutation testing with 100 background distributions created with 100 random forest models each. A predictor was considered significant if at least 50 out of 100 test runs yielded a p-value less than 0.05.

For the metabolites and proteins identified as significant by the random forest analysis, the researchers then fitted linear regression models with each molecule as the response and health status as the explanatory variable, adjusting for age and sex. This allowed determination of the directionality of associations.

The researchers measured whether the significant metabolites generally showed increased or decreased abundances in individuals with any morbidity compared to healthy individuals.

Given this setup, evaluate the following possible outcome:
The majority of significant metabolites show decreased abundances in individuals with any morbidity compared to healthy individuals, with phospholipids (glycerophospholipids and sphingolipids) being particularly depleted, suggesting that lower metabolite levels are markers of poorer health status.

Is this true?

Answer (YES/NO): NO